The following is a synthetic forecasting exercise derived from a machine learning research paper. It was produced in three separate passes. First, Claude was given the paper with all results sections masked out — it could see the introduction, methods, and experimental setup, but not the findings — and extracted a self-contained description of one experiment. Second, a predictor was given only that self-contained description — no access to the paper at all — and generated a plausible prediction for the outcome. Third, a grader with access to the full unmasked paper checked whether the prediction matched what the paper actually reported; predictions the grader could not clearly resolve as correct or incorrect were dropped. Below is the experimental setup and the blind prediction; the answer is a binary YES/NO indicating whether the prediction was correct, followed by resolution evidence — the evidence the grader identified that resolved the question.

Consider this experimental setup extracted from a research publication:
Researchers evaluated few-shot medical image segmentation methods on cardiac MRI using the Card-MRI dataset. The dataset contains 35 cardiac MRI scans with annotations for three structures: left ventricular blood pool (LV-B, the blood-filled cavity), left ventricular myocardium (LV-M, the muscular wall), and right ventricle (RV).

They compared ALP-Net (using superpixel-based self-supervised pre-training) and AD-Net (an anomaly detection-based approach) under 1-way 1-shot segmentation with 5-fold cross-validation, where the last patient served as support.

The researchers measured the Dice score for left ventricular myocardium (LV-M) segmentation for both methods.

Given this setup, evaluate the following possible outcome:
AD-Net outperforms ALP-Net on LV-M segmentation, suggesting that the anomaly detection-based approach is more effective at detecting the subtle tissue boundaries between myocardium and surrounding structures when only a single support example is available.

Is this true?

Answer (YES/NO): YES